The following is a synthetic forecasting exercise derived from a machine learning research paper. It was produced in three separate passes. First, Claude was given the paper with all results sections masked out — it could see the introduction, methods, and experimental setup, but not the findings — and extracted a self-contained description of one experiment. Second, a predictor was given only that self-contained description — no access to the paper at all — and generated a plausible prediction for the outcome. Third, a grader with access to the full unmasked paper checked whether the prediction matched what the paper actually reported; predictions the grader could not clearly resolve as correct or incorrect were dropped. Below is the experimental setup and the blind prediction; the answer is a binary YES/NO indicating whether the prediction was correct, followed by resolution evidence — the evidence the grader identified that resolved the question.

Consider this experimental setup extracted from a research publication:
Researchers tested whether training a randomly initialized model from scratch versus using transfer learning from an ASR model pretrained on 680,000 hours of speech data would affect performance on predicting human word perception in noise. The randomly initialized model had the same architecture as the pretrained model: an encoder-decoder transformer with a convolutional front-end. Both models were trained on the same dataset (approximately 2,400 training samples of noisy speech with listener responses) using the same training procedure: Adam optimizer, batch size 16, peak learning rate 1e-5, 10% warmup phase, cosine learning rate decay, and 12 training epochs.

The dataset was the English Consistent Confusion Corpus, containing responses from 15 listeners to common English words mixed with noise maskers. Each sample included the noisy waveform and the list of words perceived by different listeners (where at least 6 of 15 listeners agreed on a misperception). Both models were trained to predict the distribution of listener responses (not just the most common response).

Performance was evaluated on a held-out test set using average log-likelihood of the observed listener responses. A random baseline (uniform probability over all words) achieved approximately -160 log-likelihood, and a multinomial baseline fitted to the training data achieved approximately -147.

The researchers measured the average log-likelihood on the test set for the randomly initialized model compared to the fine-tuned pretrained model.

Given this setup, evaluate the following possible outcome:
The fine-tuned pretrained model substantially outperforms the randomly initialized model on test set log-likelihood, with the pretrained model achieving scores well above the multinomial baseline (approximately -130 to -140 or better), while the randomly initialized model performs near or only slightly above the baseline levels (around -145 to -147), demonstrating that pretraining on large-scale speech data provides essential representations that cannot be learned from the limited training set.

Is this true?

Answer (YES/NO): NO